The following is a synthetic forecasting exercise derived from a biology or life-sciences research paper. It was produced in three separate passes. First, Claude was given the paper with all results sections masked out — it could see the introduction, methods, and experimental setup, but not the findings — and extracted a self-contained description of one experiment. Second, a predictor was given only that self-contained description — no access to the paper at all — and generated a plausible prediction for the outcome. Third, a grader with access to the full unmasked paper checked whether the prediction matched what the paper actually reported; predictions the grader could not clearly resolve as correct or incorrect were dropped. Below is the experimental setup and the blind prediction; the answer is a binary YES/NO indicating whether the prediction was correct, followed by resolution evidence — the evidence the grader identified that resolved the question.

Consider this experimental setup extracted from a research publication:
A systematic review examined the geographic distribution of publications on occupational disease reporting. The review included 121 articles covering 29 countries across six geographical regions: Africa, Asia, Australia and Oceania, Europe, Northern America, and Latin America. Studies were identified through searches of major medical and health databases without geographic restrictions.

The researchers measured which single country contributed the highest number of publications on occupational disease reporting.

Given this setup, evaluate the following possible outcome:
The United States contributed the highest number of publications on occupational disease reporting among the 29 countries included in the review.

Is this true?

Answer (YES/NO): NO